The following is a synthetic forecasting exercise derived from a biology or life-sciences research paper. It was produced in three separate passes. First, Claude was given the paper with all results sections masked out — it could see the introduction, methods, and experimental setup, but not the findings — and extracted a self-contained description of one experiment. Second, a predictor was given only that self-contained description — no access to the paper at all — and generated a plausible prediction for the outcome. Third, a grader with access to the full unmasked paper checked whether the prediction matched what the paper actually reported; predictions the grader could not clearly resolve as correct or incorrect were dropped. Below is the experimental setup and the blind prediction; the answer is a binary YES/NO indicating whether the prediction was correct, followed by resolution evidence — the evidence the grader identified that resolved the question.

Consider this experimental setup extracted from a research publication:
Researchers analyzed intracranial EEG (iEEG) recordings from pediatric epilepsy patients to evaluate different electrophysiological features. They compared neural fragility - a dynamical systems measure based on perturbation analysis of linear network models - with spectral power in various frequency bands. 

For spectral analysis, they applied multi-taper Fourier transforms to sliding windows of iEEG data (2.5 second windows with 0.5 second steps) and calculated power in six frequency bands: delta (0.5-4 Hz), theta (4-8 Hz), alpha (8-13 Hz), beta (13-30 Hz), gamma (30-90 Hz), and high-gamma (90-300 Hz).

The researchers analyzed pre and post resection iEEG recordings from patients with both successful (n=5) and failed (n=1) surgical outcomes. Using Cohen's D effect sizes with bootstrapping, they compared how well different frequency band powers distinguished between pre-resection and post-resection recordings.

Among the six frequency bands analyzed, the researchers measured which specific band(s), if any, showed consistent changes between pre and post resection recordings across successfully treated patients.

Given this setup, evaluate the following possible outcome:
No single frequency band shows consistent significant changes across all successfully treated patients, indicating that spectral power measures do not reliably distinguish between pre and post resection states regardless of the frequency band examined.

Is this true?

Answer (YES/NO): YES